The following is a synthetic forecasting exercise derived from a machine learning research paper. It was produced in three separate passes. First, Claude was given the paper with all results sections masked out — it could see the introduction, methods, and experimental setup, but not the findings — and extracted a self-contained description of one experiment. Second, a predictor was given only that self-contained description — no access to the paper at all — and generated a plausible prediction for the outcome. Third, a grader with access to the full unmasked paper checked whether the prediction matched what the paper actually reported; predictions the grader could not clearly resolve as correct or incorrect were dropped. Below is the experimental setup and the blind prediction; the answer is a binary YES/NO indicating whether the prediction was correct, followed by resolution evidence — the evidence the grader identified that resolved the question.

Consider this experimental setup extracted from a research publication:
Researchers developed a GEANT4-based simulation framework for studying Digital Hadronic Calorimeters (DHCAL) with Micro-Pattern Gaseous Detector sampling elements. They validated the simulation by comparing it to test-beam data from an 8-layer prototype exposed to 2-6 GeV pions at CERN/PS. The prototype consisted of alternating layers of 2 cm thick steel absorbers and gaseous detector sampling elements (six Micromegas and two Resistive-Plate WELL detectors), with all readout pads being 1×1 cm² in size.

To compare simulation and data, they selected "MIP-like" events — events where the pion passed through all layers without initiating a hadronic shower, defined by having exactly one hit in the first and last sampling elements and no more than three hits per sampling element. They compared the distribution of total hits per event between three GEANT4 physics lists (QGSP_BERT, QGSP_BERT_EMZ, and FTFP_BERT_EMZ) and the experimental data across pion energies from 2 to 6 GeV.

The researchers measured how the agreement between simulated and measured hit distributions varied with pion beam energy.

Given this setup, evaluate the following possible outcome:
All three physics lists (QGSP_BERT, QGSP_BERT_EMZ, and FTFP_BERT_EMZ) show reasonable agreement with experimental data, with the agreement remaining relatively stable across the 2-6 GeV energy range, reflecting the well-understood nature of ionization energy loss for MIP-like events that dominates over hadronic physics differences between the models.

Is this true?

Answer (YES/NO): NO